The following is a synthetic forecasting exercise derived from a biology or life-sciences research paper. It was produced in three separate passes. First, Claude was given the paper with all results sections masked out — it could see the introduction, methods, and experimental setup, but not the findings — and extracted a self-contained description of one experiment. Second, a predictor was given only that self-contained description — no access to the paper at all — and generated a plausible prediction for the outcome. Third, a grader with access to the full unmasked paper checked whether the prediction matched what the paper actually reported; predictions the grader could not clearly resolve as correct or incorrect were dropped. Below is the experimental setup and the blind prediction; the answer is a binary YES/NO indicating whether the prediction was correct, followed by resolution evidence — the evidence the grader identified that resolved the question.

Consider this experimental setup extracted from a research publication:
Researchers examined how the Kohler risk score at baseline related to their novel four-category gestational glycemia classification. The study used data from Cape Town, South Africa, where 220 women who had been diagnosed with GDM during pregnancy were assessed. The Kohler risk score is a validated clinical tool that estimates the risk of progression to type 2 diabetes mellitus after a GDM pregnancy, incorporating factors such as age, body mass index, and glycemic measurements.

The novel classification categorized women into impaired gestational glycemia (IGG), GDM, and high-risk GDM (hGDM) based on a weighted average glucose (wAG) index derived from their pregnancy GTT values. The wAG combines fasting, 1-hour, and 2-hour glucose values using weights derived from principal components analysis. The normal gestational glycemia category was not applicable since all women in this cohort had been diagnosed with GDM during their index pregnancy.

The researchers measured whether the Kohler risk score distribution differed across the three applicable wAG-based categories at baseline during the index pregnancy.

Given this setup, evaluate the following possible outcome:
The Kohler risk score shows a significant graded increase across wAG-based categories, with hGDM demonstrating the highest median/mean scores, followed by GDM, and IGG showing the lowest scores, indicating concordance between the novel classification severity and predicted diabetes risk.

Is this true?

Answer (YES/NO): YES